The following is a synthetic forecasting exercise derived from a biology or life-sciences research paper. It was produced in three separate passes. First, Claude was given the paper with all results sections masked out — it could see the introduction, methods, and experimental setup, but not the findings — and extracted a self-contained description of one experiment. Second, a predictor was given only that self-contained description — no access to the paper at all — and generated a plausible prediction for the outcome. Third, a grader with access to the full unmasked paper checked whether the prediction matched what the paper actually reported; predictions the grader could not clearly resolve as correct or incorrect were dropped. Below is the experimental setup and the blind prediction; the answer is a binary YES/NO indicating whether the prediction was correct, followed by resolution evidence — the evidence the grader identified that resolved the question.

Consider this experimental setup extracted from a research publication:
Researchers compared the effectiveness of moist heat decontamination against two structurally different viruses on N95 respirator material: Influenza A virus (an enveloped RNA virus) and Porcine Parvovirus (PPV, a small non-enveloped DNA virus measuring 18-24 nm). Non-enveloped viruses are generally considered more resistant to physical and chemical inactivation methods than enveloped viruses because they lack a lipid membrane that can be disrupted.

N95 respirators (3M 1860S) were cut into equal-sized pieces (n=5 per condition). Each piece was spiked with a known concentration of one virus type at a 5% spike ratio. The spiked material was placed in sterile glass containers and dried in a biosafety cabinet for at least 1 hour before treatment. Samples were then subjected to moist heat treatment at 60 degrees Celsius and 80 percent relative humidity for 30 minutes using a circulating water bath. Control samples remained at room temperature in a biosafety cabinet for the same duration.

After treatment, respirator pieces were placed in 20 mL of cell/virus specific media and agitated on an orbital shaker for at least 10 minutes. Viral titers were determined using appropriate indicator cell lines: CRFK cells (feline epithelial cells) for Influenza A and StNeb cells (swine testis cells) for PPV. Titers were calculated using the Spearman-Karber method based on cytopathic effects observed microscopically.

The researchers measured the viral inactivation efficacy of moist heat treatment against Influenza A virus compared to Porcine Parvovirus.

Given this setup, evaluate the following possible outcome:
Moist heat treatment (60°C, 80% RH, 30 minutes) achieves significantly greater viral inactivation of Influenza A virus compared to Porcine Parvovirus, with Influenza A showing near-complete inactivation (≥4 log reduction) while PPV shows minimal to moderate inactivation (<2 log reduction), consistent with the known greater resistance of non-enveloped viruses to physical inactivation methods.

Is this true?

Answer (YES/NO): NO